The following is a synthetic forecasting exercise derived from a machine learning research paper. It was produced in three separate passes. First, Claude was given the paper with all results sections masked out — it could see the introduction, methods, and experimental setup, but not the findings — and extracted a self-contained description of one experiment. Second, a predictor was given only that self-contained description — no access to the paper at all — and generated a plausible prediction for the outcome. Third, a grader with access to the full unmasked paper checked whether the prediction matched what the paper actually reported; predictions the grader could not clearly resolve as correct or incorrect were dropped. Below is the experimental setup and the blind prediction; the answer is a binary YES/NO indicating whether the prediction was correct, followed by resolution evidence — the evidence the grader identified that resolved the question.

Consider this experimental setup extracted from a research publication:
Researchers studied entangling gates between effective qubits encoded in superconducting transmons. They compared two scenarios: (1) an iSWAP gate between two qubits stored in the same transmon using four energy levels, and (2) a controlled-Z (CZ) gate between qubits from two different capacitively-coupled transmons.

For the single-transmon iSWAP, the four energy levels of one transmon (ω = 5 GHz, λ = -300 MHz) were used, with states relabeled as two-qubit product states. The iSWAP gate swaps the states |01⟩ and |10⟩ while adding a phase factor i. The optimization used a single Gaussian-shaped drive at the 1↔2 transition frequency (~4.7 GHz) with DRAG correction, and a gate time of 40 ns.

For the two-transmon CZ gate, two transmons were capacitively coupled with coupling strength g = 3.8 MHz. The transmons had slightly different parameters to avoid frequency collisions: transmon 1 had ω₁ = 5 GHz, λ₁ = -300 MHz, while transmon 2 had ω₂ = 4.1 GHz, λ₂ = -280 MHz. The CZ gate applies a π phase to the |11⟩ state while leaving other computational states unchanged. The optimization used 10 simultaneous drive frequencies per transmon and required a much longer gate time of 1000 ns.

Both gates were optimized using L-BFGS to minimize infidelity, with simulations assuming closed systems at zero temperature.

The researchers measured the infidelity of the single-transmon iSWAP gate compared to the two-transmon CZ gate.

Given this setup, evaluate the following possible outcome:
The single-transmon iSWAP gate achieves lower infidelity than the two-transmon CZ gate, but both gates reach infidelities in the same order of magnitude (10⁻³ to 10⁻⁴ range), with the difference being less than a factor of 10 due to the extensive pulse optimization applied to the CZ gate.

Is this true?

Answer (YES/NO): NO